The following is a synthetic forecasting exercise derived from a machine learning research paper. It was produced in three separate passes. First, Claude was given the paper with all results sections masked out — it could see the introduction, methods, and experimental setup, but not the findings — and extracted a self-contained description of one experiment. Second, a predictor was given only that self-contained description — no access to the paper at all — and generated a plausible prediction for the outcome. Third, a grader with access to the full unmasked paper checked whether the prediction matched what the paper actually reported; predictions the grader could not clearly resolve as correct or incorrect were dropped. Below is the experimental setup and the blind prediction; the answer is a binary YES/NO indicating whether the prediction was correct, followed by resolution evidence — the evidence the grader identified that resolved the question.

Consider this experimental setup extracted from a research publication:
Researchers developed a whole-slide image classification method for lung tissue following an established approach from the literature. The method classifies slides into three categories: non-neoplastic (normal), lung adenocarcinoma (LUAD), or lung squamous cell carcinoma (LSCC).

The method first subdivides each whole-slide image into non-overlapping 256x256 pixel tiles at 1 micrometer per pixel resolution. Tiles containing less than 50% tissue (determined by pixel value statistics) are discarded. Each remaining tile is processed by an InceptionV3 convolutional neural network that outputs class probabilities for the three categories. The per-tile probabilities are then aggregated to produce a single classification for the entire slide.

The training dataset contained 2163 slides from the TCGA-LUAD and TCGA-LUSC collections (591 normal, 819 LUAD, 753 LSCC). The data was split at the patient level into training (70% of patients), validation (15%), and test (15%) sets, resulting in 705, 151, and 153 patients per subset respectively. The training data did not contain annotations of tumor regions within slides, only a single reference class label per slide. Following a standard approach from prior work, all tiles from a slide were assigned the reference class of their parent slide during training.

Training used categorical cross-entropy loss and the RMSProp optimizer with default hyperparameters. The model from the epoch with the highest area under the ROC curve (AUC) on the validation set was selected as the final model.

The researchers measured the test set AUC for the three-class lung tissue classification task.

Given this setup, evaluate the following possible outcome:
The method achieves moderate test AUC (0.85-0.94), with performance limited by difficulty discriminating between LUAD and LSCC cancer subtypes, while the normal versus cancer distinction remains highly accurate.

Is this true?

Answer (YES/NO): NO